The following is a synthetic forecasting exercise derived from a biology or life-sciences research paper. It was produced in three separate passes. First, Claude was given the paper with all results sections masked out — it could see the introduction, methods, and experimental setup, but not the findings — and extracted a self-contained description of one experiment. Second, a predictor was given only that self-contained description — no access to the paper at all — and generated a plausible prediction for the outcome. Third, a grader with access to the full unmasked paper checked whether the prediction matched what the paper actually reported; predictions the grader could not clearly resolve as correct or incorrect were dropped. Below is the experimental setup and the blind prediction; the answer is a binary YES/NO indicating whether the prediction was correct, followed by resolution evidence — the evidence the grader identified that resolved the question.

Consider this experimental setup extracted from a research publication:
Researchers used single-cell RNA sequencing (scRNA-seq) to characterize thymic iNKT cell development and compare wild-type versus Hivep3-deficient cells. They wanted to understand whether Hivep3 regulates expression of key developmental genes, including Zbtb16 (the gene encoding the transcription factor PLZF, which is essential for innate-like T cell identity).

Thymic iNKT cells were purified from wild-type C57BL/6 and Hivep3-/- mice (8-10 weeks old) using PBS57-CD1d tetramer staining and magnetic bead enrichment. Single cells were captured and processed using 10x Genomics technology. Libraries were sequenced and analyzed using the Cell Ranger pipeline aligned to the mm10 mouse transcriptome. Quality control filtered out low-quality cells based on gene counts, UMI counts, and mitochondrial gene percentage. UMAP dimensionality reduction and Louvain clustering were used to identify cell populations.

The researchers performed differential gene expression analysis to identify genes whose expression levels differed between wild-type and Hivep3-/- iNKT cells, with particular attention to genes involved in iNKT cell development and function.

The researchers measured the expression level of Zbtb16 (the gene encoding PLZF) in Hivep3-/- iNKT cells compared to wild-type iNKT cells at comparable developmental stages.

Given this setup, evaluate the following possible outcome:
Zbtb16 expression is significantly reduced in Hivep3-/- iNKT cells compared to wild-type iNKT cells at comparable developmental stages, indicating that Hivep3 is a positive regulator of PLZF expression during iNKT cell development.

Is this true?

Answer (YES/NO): YES